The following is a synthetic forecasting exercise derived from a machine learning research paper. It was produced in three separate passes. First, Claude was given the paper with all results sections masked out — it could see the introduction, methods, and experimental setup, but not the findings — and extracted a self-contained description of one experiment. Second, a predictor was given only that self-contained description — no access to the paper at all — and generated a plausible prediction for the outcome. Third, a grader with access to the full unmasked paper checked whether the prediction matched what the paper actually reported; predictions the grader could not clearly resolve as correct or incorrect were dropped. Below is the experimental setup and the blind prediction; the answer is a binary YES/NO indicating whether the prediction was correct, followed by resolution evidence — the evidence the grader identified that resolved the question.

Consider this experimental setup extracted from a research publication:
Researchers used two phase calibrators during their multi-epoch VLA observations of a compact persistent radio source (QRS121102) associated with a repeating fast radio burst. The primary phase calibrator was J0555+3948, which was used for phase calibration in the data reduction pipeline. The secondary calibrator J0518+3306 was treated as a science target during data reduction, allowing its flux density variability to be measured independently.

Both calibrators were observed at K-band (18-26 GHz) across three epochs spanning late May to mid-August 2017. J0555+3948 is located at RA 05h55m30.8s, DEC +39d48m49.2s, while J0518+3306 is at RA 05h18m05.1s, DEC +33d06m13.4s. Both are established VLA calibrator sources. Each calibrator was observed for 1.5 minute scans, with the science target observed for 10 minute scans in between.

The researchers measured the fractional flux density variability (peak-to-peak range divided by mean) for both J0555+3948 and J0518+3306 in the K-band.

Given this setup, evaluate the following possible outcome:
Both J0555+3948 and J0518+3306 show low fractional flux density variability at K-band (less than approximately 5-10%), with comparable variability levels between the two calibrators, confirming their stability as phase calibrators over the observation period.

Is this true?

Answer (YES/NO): NO